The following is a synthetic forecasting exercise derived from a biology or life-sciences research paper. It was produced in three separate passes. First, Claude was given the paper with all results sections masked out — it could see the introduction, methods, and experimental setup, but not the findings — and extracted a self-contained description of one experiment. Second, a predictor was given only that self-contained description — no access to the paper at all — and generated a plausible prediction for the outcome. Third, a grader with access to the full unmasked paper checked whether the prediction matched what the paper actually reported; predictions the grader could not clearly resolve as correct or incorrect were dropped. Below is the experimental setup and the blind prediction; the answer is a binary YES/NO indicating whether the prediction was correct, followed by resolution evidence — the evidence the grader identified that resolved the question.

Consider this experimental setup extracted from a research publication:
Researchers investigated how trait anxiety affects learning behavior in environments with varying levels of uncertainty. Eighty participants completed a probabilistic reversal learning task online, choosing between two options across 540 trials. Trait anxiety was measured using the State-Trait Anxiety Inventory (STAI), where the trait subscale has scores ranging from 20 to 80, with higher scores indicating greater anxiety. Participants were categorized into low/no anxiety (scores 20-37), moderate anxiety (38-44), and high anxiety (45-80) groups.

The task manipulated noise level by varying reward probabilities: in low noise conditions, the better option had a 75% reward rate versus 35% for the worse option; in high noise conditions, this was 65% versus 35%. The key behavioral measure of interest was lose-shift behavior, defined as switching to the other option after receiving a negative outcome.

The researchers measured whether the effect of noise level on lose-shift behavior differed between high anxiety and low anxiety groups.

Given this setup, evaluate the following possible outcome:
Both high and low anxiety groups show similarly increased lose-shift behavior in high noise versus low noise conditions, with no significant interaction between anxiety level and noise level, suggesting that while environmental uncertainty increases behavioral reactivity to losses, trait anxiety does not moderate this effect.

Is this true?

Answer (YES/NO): NO